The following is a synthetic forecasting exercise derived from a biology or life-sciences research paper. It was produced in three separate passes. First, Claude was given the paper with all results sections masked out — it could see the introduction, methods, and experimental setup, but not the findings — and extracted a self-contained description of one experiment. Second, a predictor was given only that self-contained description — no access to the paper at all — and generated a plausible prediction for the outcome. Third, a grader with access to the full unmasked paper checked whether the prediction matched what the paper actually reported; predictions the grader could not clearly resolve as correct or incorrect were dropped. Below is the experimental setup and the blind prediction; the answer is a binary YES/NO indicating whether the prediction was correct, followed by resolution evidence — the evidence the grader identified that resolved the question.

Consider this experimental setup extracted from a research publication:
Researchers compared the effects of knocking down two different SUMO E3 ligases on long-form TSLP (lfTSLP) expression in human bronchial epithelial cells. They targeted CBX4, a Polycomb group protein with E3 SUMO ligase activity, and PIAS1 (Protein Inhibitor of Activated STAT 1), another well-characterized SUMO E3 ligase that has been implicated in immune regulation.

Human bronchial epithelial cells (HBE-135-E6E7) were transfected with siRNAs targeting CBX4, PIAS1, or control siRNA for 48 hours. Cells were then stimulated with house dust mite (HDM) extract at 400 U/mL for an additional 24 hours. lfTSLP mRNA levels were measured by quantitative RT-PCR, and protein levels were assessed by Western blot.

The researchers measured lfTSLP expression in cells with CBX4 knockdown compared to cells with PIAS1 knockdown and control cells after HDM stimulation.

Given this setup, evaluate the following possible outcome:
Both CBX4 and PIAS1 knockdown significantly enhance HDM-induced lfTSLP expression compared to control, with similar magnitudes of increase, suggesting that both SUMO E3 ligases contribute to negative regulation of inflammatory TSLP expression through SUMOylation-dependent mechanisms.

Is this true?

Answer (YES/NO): NO